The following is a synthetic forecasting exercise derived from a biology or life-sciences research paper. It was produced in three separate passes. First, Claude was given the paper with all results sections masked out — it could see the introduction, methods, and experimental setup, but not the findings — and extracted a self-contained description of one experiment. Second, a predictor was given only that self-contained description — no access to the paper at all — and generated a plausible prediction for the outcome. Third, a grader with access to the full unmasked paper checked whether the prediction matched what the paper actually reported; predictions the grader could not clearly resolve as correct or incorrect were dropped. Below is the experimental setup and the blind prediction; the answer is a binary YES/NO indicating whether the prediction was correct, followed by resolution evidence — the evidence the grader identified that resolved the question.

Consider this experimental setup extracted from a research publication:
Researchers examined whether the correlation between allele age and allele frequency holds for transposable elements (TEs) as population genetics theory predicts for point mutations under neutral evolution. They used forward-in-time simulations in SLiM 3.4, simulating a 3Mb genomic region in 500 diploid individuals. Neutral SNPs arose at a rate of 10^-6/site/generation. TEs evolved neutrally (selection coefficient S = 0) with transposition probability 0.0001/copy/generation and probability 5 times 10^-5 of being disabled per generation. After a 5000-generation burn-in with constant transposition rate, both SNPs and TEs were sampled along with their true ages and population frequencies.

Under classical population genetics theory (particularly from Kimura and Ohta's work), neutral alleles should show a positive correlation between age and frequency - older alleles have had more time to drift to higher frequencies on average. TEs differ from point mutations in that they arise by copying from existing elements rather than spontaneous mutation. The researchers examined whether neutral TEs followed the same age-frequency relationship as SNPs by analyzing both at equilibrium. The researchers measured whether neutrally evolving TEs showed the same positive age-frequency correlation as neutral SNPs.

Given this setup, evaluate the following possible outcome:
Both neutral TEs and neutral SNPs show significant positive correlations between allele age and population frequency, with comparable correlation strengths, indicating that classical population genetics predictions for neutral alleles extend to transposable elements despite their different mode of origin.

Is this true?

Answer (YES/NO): YES